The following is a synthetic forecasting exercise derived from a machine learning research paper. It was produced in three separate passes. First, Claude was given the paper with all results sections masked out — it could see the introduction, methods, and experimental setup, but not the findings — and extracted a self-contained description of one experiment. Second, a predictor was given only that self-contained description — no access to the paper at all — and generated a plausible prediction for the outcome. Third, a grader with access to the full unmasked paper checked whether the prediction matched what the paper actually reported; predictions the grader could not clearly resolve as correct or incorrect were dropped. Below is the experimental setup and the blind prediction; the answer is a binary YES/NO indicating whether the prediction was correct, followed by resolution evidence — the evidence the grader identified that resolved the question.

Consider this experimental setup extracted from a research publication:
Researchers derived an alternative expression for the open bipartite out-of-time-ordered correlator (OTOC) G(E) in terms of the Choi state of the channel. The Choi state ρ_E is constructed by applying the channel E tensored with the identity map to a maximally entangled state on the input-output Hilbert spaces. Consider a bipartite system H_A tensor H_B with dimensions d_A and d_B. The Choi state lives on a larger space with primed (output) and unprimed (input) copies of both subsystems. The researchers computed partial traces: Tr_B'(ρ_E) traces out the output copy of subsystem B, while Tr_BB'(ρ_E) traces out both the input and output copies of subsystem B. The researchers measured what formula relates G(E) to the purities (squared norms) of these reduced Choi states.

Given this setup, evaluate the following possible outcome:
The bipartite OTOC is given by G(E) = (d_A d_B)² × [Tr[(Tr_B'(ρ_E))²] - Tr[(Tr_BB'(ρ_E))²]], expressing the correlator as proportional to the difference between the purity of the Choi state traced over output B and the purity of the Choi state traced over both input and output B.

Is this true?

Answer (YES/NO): NO